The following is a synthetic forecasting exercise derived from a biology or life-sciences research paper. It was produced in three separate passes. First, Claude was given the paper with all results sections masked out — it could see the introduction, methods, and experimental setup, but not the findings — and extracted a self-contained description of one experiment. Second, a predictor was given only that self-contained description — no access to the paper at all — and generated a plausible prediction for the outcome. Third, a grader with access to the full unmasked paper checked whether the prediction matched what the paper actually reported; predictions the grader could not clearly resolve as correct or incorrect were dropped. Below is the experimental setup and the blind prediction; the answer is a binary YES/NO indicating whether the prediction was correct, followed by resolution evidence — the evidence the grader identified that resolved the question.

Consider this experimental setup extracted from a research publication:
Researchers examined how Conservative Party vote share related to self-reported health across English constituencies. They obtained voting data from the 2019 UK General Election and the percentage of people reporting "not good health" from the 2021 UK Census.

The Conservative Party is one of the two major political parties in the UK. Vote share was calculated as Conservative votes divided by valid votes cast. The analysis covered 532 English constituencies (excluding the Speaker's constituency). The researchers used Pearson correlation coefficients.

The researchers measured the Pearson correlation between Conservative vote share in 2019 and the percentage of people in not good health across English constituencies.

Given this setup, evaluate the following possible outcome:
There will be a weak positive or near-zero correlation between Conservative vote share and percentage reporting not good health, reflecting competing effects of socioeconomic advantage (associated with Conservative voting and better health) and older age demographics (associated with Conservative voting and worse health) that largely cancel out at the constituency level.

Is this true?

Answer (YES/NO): YES